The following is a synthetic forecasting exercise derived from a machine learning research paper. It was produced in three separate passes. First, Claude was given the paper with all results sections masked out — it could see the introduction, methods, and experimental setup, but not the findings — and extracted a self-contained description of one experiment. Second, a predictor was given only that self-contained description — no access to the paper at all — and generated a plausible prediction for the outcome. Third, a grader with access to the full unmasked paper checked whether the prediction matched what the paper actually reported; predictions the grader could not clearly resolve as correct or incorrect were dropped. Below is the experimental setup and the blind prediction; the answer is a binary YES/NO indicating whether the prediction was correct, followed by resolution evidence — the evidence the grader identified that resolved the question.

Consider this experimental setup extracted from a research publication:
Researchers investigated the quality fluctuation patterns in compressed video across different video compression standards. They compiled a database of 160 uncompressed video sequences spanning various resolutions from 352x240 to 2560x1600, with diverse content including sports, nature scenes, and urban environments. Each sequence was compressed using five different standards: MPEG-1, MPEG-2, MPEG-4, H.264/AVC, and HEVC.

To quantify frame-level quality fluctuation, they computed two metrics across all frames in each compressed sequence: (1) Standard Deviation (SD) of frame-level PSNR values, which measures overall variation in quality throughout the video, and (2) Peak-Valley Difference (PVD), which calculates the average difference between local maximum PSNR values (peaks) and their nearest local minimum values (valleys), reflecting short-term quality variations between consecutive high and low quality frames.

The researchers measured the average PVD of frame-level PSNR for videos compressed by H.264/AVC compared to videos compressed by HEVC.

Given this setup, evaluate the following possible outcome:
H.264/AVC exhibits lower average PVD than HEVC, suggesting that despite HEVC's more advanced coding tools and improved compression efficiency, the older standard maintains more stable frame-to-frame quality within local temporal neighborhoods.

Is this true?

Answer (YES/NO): YES